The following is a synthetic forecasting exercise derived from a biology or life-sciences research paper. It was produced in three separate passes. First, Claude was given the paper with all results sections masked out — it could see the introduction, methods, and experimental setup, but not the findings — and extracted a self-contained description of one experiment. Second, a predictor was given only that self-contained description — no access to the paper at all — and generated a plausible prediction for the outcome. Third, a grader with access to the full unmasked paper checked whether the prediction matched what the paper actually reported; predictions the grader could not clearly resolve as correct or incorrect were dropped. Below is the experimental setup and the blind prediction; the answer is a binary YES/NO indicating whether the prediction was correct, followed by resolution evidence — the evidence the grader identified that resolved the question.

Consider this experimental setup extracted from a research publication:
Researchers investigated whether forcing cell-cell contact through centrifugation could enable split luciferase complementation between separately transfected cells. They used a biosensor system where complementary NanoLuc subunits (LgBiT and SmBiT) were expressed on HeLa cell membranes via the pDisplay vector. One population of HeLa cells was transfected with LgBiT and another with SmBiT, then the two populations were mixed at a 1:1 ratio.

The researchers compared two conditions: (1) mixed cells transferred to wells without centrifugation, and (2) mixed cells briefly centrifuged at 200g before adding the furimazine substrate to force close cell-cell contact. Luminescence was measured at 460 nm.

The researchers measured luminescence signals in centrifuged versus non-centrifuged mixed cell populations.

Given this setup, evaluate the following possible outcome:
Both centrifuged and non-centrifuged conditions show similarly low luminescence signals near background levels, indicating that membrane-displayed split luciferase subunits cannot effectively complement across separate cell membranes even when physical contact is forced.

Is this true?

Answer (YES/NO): NO